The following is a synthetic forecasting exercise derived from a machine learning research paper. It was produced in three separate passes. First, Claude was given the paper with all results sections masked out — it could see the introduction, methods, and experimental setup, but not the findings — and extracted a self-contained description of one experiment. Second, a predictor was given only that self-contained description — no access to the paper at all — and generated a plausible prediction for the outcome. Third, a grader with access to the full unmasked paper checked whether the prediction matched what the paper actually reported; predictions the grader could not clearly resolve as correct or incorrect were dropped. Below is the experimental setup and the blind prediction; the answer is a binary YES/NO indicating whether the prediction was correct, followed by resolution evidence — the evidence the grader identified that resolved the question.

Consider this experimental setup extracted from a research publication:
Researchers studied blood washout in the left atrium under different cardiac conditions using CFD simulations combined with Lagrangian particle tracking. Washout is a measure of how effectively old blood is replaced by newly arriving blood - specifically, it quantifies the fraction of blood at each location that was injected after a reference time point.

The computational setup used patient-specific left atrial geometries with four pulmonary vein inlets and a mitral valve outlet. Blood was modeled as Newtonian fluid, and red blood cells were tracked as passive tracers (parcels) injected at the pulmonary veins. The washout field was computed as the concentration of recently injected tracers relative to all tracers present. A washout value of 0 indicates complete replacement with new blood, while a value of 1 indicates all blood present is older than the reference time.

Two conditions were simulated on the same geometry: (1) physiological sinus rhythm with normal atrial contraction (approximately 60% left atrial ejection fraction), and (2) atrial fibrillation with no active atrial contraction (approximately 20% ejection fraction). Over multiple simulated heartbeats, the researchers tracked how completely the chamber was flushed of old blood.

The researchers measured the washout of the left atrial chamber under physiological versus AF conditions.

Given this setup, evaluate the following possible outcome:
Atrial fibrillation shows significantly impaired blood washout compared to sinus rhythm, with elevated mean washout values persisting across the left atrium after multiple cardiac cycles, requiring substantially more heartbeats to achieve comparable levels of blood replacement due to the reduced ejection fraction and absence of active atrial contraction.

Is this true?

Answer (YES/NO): YES